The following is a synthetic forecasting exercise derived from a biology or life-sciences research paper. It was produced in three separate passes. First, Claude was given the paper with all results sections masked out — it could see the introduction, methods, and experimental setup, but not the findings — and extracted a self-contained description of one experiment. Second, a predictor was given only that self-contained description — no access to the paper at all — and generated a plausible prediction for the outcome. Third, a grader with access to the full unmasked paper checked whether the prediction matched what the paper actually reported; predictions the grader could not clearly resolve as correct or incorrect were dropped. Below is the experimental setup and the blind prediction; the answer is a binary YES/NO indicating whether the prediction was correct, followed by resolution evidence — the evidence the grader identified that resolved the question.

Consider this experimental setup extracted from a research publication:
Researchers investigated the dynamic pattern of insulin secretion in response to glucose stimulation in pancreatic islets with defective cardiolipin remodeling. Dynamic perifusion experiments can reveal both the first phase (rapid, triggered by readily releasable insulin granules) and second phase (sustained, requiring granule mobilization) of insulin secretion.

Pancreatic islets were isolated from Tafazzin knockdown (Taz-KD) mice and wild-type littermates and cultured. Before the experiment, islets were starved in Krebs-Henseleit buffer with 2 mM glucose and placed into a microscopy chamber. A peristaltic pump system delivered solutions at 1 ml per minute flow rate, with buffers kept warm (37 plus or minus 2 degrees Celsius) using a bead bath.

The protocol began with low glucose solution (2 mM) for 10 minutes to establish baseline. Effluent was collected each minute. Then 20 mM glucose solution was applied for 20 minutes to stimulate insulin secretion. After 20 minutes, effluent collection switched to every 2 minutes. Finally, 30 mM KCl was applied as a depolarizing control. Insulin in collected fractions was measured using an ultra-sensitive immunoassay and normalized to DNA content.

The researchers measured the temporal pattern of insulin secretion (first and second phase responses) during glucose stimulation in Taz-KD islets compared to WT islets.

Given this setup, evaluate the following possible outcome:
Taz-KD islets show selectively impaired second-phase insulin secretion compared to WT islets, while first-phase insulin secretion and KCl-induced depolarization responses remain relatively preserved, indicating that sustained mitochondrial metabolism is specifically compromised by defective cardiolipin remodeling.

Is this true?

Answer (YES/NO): NO